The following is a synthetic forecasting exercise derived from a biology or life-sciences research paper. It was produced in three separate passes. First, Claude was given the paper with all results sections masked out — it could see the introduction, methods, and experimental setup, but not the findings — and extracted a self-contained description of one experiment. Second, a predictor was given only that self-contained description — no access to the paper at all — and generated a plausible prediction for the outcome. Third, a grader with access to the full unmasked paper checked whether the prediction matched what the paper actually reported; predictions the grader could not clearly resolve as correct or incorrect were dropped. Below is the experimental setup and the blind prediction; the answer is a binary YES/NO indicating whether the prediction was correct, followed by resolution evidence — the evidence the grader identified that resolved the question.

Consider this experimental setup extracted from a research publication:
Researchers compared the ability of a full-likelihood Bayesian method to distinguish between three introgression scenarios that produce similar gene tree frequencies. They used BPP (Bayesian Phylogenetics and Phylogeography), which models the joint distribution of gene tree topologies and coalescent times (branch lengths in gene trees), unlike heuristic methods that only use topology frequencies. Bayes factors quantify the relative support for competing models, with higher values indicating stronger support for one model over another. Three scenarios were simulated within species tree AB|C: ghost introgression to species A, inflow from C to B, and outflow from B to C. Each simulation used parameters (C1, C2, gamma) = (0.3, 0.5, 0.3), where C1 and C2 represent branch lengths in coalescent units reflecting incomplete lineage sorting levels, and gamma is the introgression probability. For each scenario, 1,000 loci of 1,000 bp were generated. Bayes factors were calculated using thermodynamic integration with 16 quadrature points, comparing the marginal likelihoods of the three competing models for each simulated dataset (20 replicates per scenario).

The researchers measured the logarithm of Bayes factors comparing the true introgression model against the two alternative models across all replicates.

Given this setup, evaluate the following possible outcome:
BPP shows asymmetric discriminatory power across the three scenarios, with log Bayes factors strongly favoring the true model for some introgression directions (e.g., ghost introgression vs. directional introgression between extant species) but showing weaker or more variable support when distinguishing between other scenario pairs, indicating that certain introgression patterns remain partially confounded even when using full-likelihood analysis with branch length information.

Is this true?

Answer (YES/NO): NO